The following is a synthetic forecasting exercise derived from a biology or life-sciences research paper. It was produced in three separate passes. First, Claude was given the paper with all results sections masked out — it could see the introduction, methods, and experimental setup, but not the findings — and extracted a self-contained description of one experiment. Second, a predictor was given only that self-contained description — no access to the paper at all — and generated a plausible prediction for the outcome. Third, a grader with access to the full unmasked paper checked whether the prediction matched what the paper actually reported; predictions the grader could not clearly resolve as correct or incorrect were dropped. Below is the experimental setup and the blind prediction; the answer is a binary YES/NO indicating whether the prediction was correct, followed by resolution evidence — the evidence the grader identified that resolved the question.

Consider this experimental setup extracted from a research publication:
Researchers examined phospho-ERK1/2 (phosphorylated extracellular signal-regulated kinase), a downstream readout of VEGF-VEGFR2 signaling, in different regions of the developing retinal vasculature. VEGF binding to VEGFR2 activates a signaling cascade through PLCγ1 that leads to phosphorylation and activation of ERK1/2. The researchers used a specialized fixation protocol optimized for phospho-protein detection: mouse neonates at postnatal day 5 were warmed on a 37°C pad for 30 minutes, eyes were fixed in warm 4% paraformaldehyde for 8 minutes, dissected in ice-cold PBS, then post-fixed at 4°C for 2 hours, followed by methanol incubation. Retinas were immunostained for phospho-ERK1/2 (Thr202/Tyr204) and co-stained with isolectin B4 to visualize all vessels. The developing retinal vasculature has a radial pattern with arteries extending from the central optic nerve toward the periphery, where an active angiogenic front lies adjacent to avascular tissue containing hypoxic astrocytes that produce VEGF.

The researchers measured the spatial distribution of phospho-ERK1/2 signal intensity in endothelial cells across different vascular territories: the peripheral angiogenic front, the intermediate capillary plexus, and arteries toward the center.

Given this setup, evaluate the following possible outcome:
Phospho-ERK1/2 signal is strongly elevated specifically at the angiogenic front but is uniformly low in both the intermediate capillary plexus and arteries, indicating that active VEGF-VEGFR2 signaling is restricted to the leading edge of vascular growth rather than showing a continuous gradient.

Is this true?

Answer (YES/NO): NO